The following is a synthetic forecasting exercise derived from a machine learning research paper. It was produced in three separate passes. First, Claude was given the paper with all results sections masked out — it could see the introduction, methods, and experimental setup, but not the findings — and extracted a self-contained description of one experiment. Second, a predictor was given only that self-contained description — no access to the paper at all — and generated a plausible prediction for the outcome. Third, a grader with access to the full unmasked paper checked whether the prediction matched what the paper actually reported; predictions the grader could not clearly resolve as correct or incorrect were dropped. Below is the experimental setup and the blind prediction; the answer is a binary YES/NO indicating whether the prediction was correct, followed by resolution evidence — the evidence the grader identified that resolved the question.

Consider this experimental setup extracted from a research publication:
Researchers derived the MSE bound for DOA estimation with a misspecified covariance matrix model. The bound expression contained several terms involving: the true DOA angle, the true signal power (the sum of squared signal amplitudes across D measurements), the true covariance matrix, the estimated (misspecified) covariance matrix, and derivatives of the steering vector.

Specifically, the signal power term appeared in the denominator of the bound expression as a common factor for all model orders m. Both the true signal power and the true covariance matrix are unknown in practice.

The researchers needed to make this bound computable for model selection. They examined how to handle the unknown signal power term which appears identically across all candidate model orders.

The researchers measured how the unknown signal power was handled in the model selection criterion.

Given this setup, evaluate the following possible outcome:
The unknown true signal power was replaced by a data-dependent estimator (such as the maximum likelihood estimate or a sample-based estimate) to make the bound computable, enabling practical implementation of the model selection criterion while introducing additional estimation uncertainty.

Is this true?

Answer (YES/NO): NO